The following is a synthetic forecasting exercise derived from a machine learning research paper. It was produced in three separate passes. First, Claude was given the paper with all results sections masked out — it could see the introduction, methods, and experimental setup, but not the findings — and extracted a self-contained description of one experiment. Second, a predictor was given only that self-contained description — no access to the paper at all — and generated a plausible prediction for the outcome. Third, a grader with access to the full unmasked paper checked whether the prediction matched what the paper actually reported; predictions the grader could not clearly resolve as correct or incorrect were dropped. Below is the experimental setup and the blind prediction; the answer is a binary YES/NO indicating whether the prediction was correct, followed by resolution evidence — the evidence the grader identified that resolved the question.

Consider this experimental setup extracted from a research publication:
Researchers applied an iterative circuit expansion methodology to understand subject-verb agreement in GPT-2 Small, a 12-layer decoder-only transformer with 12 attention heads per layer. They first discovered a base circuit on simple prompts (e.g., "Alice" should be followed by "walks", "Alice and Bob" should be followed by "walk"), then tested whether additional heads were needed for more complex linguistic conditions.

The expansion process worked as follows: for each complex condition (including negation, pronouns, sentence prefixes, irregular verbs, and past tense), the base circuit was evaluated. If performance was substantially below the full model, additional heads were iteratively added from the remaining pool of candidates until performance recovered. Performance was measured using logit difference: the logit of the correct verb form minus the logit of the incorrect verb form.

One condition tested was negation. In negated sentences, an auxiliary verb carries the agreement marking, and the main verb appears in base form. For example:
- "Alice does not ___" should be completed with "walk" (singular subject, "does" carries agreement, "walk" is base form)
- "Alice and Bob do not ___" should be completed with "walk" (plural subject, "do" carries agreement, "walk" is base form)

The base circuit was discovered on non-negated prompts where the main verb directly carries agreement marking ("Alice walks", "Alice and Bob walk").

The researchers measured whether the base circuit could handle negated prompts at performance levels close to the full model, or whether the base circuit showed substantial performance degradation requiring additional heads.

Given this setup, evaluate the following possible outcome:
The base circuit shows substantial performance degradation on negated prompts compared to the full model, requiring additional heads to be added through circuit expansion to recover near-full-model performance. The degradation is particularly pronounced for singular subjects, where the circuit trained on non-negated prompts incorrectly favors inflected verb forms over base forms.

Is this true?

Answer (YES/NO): NO